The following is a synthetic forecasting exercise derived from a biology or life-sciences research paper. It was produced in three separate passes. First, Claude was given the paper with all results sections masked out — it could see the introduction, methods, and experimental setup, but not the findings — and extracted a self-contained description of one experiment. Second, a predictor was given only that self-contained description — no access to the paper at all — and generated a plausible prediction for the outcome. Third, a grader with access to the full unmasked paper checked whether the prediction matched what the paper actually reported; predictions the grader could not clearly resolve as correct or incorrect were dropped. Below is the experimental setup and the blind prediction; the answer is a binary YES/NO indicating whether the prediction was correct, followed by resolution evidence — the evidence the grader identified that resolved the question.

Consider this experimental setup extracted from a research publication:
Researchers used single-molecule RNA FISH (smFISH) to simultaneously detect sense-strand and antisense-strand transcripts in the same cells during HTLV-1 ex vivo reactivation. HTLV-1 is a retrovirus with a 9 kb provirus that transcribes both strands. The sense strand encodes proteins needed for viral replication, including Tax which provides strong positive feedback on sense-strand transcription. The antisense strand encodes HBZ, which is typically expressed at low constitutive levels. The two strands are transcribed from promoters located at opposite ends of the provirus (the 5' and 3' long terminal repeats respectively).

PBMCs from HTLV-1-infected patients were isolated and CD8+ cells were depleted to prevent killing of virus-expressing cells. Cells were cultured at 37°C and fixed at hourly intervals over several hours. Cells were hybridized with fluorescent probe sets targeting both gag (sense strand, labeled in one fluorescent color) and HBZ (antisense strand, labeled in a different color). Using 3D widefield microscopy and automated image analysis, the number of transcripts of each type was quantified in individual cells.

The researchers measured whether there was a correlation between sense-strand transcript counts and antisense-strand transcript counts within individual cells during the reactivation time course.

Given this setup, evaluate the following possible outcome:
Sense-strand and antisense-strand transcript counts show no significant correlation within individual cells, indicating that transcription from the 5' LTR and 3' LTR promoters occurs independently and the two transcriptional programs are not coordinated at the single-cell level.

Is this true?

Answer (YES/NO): YES